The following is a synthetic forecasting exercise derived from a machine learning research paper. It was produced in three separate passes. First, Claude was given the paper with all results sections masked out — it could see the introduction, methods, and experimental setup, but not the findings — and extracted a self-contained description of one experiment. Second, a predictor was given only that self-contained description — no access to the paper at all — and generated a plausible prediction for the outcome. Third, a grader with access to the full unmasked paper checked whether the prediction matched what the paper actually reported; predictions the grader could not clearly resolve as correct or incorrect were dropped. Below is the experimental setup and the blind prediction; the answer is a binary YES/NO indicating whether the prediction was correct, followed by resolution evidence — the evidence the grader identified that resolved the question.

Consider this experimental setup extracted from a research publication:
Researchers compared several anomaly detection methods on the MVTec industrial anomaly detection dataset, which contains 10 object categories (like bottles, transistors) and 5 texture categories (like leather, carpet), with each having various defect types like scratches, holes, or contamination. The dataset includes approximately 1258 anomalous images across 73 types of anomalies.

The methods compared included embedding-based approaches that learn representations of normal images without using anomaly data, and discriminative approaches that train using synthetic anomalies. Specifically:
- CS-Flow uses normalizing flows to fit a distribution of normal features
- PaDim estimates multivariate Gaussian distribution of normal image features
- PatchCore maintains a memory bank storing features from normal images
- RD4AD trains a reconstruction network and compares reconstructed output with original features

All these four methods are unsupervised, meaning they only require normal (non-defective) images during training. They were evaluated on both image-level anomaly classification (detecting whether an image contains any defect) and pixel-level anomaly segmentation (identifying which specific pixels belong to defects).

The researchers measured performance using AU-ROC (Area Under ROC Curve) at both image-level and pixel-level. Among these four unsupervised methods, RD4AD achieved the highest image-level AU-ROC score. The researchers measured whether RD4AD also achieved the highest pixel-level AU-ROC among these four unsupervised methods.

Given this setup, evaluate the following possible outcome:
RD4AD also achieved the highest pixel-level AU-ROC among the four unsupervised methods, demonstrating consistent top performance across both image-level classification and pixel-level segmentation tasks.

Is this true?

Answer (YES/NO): NO